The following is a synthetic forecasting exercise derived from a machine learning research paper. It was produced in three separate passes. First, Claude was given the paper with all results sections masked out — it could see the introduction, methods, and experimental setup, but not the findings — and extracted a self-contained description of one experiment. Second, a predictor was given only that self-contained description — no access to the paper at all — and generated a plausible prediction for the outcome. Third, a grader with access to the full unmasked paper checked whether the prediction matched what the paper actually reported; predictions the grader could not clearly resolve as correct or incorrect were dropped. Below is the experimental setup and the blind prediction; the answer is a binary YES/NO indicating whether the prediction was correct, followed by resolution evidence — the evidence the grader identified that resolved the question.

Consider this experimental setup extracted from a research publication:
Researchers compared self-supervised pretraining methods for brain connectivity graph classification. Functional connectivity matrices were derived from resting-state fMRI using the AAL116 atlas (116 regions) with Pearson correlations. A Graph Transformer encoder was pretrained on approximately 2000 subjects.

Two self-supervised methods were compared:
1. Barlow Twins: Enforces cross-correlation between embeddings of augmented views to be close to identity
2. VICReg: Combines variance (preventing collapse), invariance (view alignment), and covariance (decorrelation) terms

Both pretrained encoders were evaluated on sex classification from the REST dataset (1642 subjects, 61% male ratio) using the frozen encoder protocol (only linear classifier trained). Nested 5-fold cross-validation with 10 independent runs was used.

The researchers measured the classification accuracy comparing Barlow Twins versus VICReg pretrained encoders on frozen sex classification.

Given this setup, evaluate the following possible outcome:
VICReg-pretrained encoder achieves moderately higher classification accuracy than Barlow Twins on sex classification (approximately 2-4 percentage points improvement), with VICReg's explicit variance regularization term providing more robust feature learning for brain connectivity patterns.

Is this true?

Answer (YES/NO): NO